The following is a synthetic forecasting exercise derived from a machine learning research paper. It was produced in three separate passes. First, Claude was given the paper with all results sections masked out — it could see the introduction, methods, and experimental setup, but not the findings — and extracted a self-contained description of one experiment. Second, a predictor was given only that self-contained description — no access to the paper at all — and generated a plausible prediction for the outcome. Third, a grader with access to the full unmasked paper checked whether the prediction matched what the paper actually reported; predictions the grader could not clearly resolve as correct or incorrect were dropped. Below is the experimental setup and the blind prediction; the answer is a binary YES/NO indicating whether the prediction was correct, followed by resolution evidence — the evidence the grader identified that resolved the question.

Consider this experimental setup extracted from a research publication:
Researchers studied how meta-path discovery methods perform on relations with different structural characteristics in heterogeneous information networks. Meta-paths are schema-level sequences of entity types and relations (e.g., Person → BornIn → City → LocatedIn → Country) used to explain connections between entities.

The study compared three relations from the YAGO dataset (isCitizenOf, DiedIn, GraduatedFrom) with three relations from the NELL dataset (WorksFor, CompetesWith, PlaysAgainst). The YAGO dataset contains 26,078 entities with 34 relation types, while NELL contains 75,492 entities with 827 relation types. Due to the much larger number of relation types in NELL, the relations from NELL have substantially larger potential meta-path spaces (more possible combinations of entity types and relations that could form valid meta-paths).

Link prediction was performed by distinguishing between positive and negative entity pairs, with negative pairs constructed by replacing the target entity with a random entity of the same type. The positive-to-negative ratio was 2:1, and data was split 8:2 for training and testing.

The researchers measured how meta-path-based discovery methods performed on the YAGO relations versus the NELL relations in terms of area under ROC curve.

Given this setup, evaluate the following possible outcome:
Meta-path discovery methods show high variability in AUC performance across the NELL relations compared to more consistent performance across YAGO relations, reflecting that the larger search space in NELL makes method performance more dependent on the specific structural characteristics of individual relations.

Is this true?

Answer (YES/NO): YES